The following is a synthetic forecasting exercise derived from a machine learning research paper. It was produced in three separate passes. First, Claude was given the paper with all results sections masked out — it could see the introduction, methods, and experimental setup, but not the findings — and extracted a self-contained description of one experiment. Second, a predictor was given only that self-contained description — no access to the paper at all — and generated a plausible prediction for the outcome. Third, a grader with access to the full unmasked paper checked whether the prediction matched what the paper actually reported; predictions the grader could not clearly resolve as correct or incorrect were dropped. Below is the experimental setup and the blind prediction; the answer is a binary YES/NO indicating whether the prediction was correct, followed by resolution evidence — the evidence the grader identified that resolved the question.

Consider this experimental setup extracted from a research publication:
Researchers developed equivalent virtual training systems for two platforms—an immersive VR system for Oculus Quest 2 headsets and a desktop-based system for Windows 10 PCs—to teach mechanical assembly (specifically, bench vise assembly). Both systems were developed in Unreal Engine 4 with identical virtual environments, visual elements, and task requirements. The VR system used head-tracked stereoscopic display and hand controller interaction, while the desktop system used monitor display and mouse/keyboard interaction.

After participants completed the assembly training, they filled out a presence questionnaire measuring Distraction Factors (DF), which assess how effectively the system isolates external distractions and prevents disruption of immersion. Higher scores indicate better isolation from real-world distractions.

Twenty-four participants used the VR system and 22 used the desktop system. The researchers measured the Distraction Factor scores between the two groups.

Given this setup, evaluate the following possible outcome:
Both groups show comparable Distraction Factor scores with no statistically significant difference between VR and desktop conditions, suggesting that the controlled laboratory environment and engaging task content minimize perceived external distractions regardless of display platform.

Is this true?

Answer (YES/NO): YES